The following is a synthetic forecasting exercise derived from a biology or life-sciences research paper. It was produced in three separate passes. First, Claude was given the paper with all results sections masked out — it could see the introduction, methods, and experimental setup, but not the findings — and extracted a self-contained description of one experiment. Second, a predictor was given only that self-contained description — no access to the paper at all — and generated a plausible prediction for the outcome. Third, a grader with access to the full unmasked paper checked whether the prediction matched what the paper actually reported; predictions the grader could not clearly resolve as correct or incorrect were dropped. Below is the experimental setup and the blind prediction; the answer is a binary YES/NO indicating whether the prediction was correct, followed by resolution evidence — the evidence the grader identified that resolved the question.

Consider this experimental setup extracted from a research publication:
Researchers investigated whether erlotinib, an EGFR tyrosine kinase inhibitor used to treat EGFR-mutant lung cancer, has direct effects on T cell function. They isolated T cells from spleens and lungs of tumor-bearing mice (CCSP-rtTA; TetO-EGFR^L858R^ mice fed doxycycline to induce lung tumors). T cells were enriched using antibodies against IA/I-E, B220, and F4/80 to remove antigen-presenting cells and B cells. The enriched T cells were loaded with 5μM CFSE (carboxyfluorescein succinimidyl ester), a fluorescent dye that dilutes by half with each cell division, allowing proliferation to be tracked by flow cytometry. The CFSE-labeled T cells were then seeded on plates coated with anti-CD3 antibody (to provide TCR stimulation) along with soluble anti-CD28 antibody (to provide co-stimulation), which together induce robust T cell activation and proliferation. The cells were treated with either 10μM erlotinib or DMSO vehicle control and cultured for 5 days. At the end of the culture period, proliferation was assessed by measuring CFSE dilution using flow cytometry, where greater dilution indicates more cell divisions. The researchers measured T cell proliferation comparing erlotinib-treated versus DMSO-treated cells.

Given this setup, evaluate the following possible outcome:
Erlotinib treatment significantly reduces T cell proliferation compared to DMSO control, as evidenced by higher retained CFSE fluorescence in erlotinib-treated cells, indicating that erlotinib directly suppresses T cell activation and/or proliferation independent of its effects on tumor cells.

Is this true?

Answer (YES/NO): NO